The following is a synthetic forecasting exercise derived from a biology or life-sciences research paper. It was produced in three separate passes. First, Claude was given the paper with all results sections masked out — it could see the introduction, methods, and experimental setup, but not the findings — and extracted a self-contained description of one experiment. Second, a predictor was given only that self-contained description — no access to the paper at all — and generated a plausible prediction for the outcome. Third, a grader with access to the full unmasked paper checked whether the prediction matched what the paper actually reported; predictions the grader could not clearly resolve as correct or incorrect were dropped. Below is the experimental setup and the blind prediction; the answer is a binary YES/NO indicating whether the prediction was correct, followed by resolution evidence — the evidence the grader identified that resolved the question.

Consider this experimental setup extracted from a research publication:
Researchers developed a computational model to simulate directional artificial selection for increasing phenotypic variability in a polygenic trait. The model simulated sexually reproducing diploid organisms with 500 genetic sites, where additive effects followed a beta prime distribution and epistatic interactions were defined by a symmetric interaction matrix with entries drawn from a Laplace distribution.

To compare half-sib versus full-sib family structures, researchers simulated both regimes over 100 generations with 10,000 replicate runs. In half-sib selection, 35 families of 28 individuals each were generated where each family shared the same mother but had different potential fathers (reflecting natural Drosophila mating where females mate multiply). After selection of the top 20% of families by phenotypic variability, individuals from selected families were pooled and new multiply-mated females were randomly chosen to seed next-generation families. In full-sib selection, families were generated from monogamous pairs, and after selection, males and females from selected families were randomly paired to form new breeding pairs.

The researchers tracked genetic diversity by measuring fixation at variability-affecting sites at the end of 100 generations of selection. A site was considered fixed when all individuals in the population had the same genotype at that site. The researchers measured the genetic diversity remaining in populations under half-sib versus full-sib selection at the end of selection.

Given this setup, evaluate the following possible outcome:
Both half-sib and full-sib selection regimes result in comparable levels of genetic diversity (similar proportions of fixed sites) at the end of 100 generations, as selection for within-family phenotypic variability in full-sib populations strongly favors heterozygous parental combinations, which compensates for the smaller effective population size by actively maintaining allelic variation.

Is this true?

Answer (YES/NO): NO